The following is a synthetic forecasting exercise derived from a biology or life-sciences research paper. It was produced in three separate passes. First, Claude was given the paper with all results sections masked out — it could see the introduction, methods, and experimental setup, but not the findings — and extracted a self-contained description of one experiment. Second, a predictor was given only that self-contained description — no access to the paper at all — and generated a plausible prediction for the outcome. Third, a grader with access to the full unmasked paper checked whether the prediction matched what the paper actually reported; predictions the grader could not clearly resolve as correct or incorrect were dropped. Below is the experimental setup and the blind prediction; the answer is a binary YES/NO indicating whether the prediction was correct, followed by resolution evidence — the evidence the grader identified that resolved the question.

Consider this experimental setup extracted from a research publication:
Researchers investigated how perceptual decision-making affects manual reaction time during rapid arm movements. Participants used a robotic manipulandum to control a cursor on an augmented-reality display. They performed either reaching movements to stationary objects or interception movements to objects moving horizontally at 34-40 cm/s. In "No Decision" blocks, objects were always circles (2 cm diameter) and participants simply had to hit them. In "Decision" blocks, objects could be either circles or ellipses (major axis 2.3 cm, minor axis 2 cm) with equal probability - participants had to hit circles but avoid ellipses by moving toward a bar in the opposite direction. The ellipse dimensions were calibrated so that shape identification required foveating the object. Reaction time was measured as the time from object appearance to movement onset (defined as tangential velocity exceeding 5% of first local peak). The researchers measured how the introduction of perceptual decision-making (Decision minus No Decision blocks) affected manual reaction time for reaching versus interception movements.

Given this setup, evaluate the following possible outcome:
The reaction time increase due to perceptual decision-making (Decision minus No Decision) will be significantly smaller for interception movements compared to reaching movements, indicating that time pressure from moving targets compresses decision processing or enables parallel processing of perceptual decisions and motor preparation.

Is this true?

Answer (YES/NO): YES